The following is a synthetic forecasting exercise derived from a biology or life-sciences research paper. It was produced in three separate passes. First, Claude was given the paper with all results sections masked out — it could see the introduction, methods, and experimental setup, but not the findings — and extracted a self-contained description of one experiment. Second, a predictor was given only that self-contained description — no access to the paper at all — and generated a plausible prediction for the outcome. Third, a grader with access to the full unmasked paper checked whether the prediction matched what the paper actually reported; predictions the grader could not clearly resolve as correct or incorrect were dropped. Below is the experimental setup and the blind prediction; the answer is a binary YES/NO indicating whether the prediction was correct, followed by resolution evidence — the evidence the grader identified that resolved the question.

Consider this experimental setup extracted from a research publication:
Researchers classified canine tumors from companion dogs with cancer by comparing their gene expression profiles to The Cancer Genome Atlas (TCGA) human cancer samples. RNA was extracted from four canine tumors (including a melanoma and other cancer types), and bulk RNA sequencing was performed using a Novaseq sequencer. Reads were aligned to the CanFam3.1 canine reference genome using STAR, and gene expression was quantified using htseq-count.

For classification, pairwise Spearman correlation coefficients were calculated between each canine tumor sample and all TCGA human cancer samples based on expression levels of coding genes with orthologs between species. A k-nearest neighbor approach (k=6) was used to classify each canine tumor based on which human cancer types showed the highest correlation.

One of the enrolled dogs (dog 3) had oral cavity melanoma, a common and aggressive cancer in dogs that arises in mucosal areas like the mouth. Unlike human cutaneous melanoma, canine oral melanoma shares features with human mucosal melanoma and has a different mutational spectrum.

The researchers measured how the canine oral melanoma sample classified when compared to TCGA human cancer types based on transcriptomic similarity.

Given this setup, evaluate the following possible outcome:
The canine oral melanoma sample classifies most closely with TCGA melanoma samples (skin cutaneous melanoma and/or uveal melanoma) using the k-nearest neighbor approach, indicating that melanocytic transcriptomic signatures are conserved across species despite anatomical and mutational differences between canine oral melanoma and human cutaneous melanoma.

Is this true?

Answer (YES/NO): YES